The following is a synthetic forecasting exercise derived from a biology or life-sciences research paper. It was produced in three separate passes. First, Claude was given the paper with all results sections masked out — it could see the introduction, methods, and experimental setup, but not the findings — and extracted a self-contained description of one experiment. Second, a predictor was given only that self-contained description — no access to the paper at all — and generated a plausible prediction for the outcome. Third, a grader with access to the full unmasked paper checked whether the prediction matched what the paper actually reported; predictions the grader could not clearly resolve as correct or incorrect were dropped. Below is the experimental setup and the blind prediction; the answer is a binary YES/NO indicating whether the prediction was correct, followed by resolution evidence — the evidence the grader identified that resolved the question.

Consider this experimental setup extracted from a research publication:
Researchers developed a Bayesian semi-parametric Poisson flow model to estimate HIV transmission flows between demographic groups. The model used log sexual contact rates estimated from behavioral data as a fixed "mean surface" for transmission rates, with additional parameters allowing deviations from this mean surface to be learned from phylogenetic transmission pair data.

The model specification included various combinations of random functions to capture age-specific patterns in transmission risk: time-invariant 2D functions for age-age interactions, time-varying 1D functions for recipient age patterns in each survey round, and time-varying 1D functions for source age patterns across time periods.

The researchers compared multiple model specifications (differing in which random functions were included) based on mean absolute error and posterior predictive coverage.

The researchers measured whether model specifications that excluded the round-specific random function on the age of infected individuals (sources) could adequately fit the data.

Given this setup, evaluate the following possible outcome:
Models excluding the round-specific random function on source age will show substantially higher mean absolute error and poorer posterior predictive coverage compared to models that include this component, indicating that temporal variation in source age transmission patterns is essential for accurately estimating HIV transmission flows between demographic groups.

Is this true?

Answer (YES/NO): YES